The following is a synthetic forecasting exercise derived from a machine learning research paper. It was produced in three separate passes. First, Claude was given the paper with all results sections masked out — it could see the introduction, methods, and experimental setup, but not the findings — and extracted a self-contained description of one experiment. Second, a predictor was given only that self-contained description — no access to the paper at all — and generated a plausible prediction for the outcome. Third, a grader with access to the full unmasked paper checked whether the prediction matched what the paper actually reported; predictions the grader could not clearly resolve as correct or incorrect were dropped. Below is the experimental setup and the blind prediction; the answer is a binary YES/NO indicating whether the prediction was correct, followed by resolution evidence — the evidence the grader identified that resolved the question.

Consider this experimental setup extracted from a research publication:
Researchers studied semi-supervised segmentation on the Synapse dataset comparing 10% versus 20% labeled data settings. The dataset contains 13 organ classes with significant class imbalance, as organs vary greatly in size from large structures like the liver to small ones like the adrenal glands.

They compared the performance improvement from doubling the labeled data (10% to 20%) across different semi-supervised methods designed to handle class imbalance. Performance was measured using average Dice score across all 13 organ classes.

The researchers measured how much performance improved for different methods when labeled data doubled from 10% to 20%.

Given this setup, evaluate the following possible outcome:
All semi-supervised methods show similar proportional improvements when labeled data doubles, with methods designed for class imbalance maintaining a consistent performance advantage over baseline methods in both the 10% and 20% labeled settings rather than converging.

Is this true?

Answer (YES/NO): NO